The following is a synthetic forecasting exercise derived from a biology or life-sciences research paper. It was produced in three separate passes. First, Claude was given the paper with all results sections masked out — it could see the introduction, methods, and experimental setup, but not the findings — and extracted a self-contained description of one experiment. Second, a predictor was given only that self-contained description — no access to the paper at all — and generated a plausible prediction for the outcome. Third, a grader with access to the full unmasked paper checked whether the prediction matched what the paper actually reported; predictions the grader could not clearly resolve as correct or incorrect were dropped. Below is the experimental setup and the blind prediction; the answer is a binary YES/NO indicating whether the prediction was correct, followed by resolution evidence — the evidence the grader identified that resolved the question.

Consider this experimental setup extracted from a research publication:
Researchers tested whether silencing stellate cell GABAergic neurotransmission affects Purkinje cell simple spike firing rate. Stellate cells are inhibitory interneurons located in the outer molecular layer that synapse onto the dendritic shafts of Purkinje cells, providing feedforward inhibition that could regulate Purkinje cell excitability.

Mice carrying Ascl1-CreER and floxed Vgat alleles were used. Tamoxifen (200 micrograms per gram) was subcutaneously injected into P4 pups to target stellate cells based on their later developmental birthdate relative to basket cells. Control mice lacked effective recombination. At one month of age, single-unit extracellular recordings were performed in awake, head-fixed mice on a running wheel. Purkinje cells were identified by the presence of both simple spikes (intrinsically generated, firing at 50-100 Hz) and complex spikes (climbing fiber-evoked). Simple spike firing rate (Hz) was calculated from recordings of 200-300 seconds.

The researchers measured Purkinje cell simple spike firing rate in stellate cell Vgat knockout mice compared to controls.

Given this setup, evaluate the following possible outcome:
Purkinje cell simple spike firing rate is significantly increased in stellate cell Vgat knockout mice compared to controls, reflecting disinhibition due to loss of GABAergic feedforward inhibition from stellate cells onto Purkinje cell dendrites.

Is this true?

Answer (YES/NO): NO